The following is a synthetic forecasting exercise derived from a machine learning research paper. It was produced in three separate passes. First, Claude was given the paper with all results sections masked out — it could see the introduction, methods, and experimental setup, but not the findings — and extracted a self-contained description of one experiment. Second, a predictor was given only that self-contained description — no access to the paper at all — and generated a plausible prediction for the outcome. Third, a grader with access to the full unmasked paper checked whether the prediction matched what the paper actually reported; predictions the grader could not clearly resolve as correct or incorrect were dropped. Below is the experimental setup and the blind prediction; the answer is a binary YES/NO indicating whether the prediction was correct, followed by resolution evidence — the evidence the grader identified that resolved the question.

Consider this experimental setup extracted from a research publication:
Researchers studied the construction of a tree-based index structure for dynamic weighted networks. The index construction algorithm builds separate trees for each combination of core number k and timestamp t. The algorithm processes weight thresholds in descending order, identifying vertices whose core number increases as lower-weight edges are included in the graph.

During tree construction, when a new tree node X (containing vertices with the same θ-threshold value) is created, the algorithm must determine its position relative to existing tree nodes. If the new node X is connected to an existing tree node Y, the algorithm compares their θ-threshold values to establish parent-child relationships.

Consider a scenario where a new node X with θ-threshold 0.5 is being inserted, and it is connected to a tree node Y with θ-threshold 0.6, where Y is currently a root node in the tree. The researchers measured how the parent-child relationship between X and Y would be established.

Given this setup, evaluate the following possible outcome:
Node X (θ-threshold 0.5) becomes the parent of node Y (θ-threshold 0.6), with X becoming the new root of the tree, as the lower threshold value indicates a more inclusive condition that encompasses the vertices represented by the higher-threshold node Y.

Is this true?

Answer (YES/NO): YES